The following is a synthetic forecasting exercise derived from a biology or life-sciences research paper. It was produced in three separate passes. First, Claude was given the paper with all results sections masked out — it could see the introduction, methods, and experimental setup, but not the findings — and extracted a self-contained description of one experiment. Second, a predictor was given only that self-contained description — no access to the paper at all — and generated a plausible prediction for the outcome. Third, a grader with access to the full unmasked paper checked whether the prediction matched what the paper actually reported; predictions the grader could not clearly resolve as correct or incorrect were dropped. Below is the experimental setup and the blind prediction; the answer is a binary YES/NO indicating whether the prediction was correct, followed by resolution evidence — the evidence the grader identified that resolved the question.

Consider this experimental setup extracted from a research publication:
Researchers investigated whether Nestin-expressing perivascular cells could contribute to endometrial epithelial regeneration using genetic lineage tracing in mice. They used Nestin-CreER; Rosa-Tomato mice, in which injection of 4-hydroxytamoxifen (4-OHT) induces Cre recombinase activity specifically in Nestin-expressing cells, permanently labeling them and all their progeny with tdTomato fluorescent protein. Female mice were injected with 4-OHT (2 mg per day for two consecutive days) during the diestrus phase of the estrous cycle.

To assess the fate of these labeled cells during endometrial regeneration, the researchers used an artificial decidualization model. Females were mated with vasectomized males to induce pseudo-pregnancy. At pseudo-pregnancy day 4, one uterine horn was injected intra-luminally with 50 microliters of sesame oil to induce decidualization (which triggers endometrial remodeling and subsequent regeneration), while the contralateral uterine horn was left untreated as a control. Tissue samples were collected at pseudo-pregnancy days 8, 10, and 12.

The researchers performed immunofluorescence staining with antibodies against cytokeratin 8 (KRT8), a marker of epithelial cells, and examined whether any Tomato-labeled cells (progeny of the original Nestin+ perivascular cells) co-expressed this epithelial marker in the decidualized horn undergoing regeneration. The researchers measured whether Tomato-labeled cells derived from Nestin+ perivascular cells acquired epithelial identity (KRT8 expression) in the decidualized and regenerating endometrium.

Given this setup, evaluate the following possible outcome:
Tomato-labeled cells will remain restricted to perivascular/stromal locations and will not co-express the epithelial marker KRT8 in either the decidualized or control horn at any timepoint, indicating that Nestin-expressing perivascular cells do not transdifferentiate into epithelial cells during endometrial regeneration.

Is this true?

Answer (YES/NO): NO